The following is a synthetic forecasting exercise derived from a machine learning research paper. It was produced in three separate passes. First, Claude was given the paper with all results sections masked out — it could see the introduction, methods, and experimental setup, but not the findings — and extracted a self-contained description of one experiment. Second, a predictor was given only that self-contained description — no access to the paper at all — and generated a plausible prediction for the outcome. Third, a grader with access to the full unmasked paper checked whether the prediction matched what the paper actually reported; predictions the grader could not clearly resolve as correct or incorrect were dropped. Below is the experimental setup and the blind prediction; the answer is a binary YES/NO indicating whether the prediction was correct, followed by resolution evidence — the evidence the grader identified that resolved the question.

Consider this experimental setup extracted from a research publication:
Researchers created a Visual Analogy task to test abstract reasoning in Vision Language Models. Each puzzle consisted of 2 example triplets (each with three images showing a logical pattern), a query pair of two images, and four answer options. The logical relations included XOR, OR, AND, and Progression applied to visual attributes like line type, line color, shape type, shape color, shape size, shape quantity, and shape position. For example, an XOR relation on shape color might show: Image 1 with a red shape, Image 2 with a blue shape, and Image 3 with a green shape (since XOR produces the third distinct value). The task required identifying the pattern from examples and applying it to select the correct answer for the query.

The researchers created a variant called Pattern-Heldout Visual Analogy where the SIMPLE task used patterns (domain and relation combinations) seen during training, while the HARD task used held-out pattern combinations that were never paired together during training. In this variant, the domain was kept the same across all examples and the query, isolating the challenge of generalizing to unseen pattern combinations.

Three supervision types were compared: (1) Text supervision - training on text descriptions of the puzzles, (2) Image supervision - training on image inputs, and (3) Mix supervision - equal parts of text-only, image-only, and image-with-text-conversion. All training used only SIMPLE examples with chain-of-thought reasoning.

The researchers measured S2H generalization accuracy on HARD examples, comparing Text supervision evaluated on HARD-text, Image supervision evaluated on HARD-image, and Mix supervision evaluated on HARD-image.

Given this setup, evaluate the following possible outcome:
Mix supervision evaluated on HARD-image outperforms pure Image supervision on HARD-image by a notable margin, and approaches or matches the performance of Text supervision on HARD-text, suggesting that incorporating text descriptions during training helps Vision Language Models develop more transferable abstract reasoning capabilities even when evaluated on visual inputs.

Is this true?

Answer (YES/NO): YES